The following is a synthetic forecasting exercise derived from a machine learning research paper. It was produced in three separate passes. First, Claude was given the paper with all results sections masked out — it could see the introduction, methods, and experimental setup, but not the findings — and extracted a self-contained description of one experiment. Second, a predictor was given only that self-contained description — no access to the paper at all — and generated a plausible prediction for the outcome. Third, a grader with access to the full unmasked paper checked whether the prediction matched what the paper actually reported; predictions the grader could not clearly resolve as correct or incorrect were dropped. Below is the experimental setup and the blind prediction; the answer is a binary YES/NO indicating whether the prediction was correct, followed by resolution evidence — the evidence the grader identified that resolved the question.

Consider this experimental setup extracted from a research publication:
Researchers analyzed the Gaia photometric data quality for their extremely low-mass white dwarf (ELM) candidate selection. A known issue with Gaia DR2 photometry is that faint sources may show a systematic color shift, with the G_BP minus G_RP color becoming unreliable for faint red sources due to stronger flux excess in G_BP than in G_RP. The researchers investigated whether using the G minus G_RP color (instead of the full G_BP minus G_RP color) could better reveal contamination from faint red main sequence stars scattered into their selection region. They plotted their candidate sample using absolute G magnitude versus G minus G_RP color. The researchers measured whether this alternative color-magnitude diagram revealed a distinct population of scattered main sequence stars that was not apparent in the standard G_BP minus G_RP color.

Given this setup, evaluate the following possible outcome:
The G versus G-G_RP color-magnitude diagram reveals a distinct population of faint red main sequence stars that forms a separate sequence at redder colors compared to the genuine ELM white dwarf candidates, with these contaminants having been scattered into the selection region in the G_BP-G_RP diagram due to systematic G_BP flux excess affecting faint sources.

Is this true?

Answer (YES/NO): YES